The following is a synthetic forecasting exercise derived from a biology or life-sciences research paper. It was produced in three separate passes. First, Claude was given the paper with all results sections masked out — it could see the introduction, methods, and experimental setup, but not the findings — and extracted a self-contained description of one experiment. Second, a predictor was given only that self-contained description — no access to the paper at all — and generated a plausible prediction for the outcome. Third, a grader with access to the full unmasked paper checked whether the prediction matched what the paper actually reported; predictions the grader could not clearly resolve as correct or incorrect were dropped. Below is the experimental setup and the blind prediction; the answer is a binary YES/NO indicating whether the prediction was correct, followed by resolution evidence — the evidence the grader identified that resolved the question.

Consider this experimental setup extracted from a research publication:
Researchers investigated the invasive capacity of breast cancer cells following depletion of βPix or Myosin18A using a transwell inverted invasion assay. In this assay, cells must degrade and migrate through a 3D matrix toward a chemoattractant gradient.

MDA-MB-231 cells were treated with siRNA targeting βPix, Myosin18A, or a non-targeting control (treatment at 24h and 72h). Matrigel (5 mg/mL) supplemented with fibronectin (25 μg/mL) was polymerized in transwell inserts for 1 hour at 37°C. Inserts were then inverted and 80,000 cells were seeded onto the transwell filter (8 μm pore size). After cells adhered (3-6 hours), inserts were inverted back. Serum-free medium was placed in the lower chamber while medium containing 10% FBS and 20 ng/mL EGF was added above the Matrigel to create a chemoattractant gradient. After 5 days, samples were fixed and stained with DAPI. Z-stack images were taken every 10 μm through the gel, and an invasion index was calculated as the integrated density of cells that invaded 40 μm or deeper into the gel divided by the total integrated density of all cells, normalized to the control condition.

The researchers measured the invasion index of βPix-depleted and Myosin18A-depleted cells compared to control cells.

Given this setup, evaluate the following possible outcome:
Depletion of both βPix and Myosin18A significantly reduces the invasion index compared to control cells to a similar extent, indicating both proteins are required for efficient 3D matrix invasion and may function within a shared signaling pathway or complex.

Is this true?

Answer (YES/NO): YES